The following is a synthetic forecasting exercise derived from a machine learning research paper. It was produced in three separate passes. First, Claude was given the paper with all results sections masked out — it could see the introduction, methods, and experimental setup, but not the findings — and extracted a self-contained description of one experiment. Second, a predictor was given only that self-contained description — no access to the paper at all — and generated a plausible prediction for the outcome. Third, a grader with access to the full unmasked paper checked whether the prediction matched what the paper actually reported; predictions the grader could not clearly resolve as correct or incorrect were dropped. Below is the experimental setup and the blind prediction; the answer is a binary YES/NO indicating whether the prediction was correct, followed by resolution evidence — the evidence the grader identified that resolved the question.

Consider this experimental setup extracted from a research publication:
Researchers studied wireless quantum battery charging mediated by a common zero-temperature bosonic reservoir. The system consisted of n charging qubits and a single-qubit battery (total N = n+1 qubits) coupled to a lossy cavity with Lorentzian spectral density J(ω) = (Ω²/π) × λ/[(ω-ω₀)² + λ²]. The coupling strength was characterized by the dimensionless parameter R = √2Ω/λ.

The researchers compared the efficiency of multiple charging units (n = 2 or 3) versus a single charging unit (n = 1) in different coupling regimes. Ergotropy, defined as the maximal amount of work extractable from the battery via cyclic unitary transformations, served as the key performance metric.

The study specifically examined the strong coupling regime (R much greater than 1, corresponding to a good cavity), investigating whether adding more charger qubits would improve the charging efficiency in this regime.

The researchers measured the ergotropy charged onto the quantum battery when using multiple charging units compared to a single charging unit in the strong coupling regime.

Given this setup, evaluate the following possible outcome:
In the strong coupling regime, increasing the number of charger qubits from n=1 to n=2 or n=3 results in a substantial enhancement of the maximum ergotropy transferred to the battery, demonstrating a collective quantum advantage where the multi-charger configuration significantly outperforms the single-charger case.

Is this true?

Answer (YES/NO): NO